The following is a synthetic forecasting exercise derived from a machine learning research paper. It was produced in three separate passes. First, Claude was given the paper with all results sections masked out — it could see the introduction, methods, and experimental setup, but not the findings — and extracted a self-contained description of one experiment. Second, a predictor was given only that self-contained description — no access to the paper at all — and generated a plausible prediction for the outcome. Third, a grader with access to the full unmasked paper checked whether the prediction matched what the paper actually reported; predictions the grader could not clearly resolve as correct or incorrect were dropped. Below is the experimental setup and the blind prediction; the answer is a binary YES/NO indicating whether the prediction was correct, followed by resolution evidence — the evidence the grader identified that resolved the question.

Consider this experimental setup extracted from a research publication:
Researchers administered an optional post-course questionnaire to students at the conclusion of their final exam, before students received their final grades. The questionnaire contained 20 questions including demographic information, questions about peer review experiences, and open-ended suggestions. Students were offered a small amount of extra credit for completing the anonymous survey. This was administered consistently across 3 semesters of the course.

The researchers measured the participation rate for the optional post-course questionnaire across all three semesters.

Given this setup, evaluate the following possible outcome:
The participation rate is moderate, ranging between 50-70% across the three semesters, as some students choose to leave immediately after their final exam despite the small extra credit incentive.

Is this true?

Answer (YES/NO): NO